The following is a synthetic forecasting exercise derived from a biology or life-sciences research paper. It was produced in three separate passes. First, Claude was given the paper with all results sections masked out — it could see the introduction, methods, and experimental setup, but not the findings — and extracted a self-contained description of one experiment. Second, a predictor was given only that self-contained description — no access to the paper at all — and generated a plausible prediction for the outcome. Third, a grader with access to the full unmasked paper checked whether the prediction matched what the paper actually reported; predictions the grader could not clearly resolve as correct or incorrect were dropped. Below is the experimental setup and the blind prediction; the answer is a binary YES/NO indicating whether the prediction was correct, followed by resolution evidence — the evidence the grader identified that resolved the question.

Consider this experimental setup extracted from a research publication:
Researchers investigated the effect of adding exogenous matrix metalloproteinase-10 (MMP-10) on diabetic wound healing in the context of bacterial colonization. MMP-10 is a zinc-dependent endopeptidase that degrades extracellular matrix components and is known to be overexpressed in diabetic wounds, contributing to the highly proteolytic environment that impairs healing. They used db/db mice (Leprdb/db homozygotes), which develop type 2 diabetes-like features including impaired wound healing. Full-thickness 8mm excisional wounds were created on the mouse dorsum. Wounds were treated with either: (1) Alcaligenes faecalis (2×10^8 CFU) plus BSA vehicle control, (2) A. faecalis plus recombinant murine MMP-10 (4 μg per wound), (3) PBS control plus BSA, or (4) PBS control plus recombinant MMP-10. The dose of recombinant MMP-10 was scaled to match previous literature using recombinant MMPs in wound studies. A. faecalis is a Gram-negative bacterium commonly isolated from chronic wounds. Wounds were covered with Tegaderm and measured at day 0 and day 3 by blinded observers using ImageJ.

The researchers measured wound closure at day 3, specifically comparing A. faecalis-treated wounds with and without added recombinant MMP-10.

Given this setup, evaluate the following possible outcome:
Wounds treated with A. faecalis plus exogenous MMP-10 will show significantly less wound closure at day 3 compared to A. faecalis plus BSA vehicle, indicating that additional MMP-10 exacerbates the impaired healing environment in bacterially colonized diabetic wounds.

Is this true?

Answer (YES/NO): YES